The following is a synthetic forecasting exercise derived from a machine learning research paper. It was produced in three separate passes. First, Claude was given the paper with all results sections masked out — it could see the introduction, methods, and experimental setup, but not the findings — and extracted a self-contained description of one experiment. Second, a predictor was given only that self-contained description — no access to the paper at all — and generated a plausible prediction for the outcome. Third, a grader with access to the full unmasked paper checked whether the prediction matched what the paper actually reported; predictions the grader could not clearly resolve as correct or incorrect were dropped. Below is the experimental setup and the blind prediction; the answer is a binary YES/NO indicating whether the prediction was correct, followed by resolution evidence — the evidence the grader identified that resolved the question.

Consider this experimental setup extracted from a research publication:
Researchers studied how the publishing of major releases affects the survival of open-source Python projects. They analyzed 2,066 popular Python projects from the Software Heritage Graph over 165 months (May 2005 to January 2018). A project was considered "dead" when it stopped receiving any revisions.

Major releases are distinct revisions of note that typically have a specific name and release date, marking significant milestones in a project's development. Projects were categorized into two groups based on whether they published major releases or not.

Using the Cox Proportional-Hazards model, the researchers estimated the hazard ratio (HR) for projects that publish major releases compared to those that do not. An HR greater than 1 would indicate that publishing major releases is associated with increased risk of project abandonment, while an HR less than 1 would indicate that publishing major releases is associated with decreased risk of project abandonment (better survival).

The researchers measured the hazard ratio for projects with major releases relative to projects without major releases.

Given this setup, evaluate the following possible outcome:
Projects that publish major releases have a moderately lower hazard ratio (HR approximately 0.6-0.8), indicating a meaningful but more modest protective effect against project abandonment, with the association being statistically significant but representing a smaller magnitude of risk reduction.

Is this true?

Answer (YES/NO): NO